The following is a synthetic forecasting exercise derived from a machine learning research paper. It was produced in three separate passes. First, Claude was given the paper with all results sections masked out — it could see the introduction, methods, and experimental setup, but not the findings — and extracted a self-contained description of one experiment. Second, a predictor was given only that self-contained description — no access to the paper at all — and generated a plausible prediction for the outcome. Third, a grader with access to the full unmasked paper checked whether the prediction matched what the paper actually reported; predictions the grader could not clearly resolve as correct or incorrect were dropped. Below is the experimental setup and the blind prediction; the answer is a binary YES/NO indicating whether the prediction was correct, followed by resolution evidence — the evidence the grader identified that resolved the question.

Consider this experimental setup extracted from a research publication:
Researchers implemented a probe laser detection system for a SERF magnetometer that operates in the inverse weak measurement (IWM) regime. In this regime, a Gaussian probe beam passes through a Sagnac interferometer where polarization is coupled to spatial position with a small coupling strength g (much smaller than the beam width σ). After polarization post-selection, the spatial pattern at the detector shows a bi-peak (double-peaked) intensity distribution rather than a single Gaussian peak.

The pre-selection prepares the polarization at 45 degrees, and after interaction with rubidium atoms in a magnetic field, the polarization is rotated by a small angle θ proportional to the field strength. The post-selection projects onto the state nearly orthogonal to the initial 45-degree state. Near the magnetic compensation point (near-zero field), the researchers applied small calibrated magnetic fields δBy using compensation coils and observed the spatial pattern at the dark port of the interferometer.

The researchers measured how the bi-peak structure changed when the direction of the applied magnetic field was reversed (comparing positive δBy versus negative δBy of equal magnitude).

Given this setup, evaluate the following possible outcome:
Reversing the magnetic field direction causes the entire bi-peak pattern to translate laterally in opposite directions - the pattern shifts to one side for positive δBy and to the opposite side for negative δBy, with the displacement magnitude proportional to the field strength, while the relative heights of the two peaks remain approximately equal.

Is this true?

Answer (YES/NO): NO